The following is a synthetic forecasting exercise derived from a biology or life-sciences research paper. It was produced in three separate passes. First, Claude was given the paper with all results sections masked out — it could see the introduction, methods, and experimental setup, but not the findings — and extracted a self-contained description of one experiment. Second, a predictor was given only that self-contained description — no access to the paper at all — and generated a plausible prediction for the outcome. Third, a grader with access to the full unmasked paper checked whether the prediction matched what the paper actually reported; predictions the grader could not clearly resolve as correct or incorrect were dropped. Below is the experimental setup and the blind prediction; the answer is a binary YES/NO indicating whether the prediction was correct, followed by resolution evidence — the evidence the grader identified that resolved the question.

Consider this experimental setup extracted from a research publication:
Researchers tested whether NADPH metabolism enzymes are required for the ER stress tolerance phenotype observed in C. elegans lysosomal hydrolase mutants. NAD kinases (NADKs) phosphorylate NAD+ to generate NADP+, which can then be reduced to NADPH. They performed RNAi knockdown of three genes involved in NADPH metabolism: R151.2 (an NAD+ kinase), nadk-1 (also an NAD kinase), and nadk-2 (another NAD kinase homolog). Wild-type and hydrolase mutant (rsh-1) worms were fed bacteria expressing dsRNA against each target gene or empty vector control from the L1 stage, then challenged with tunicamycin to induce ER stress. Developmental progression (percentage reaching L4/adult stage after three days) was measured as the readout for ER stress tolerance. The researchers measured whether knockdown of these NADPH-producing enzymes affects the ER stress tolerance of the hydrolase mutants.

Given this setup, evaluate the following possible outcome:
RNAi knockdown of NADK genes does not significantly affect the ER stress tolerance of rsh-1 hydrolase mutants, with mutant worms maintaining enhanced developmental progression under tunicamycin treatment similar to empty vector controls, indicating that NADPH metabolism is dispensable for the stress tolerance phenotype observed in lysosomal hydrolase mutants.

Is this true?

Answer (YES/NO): NO